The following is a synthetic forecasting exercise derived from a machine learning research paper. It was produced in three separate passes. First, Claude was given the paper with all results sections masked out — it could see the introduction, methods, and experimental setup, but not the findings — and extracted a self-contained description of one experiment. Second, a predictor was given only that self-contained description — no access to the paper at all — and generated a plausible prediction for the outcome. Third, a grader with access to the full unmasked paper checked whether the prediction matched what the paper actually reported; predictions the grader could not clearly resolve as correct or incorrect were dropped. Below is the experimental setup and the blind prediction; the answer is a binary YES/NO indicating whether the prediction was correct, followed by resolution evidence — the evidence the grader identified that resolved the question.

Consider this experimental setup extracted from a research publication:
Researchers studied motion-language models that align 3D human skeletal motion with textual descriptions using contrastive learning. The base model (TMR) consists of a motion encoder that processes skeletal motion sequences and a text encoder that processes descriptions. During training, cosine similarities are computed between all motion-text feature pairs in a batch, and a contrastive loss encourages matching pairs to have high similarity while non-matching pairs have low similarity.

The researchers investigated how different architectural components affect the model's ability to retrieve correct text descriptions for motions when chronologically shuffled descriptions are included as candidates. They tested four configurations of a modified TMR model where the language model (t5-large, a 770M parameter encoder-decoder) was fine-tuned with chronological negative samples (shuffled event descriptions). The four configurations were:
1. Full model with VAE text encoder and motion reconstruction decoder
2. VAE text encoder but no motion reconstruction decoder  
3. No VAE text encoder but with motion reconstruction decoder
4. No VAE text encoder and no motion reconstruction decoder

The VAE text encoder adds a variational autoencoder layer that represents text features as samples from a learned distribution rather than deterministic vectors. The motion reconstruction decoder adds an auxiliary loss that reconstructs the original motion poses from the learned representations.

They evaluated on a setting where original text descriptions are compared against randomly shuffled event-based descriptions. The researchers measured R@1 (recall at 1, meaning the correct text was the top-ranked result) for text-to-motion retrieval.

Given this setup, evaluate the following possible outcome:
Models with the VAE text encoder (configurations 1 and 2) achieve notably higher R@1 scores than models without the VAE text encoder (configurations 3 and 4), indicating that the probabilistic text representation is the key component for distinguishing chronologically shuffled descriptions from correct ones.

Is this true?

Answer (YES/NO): NO